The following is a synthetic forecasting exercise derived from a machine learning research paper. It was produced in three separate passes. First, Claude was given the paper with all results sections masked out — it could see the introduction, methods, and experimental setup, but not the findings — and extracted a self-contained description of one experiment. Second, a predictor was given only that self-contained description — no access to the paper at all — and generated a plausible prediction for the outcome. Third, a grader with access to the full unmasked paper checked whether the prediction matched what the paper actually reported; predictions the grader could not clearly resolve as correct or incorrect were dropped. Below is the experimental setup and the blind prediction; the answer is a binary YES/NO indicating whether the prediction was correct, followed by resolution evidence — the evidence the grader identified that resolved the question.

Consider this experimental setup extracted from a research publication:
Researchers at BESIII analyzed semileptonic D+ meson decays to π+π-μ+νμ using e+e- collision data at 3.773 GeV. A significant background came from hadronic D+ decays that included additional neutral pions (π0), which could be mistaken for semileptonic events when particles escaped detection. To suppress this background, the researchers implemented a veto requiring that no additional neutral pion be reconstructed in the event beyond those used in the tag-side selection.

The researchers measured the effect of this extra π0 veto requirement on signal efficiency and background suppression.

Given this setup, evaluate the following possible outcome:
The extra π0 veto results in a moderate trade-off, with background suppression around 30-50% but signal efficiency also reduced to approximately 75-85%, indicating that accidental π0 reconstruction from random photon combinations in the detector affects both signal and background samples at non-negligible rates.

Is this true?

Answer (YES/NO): NO